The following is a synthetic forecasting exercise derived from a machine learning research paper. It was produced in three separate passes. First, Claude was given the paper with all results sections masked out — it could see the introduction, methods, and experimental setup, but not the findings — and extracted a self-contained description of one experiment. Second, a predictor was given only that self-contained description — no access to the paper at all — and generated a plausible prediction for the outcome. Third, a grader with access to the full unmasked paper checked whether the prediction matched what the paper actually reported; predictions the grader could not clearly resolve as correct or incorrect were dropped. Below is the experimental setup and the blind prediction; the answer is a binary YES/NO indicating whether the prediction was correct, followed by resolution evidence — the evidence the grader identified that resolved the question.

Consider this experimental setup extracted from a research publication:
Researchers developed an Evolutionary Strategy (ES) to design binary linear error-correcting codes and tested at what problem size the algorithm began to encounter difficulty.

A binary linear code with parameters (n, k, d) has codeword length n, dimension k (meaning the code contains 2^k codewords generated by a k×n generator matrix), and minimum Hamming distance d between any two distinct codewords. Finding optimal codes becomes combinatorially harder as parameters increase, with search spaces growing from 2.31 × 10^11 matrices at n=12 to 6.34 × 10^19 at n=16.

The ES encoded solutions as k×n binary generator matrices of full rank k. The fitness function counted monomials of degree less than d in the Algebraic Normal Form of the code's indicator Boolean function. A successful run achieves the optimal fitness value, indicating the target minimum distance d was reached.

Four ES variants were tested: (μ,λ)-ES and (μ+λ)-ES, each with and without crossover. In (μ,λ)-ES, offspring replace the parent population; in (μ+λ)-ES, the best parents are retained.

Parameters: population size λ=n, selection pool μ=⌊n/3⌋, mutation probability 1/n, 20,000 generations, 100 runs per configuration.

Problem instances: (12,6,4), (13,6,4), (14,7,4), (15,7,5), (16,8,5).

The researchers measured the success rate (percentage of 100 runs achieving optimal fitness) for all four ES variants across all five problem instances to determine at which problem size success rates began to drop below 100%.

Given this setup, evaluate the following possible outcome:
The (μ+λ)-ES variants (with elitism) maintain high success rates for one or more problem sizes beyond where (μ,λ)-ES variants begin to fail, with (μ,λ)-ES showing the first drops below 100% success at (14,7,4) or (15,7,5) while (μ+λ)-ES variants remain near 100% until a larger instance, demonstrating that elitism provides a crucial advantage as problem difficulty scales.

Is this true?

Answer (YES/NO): NO